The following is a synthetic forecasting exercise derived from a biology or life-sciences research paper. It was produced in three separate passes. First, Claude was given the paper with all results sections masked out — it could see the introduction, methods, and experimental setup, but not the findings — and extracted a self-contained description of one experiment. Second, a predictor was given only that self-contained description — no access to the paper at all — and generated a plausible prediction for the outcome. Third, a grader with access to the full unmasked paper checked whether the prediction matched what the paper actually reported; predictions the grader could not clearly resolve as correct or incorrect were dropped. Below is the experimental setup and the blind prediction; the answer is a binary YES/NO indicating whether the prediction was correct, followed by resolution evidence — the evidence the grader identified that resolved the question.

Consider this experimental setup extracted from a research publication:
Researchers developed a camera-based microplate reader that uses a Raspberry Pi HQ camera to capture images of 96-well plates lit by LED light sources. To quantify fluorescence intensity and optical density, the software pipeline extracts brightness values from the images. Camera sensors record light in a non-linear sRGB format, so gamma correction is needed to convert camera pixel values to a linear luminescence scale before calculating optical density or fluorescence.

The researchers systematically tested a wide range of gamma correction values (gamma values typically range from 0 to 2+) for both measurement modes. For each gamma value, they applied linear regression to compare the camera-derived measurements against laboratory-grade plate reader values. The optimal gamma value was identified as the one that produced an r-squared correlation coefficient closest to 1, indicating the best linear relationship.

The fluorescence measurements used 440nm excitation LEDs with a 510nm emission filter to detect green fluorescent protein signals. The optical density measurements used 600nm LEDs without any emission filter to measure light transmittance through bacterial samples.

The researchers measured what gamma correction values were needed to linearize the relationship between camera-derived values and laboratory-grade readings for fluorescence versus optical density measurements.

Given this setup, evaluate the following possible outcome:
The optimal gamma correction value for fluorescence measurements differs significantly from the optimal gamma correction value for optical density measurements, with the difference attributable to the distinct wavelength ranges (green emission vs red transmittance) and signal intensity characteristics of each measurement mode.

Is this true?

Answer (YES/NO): YES